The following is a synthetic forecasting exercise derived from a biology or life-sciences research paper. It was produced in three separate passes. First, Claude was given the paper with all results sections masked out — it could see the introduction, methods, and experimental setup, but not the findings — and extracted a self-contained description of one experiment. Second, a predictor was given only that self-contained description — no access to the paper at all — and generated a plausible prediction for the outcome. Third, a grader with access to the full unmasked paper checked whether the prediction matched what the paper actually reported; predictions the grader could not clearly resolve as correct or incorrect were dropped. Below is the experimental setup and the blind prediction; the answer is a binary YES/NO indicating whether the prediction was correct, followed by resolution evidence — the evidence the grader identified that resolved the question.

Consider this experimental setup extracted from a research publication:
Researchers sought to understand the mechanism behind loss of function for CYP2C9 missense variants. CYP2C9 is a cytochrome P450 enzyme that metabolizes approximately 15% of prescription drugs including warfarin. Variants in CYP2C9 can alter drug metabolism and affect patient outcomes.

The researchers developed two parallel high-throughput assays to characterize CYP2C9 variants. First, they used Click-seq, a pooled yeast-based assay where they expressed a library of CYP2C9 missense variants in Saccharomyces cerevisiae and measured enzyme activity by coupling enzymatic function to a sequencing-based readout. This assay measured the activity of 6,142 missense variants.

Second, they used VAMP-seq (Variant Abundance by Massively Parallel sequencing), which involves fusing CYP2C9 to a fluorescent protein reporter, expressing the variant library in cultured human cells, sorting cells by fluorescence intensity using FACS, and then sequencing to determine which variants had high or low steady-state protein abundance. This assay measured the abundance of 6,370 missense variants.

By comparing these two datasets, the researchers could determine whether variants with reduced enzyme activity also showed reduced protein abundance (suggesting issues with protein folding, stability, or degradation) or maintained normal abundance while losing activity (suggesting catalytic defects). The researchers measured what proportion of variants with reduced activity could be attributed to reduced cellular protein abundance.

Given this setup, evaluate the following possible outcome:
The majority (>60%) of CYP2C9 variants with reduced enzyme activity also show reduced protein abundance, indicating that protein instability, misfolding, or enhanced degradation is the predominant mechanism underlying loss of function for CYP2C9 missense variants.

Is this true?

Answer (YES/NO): NO